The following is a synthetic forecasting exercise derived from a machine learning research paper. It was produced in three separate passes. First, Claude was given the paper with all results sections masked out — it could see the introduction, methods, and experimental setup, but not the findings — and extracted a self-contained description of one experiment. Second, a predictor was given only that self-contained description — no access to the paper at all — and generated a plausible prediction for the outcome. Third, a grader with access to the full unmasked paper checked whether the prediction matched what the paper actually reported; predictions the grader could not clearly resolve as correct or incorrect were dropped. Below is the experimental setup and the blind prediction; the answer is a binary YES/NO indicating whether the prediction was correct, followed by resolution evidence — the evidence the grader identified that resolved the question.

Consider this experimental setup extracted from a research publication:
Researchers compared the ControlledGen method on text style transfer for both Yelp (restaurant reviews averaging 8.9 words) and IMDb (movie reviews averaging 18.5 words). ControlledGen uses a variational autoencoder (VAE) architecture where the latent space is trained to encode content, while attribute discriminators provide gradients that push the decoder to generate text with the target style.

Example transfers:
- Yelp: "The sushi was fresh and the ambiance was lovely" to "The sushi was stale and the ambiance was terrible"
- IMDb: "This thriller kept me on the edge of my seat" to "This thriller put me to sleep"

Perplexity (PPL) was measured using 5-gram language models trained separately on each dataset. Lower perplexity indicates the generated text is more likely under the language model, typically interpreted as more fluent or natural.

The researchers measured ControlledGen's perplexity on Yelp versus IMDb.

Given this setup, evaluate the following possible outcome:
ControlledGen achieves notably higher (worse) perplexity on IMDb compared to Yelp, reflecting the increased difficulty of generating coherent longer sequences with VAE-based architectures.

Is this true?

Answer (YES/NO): NO